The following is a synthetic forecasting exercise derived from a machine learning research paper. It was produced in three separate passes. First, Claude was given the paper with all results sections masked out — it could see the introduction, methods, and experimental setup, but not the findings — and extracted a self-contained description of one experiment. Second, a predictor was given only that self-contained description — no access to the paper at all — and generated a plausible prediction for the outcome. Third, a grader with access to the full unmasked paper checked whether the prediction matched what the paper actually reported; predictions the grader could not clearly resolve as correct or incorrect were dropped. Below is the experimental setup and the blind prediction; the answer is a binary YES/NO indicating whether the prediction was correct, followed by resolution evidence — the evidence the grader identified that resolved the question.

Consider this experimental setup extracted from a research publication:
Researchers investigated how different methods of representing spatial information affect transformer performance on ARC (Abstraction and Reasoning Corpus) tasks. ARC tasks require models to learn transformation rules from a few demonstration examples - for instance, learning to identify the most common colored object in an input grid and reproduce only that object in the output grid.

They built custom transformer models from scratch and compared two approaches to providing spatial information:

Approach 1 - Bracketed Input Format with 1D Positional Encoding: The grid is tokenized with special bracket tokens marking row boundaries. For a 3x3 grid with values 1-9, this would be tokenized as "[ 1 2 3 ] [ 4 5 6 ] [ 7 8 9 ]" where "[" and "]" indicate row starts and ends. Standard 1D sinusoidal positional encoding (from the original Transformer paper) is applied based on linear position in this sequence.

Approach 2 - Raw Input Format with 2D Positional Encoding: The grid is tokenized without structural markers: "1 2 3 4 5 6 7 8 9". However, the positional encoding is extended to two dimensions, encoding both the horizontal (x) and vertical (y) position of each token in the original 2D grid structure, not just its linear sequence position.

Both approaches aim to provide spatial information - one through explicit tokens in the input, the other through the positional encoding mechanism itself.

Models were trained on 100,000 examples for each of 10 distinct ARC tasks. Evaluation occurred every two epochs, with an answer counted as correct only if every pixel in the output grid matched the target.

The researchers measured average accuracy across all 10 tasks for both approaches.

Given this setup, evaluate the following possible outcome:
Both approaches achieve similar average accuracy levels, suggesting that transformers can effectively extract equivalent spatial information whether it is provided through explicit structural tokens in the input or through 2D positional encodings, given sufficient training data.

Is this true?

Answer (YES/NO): NO